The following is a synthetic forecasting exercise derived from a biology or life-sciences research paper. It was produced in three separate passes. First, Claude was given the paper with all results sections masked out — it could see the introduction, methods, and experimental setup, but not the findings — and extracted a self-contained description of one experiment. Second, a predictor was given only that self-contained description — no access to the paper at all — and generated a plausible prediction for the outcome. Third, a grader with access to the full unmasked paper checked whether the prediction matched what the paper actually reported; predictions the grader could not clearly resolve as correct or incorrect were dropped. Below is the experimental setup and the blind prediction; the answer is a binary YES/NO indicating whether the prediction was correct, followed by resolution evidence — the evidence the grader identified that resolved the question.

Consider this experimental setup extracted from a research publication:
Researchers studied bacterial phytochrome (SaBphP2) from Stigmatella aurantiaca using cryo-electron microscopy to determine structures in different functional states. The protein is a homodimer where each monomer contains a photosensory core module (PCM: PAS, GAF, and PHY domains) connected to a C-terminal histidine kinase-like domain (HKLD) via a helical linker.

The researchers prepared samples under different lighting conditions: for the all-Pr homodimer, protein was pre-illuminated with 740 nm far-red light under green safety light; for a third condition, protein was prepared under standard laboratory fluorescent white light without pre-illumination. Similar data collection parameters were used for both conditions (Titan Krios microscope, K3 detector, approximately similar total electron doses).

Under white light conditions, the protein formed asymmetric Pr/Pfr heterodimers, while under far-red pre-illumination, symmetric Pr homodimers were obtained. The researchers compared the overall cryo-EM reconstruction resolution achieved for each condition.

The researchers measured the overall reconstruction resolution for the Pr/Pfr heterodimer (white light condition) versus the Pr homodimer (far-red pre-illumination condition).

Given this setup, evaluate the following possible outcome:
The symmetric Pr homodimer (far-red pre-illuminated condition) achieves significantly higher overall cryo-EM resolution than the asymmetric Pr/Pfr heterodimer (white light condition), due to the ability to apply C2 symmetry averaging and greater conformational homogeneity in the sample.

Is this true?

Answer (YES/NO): NO